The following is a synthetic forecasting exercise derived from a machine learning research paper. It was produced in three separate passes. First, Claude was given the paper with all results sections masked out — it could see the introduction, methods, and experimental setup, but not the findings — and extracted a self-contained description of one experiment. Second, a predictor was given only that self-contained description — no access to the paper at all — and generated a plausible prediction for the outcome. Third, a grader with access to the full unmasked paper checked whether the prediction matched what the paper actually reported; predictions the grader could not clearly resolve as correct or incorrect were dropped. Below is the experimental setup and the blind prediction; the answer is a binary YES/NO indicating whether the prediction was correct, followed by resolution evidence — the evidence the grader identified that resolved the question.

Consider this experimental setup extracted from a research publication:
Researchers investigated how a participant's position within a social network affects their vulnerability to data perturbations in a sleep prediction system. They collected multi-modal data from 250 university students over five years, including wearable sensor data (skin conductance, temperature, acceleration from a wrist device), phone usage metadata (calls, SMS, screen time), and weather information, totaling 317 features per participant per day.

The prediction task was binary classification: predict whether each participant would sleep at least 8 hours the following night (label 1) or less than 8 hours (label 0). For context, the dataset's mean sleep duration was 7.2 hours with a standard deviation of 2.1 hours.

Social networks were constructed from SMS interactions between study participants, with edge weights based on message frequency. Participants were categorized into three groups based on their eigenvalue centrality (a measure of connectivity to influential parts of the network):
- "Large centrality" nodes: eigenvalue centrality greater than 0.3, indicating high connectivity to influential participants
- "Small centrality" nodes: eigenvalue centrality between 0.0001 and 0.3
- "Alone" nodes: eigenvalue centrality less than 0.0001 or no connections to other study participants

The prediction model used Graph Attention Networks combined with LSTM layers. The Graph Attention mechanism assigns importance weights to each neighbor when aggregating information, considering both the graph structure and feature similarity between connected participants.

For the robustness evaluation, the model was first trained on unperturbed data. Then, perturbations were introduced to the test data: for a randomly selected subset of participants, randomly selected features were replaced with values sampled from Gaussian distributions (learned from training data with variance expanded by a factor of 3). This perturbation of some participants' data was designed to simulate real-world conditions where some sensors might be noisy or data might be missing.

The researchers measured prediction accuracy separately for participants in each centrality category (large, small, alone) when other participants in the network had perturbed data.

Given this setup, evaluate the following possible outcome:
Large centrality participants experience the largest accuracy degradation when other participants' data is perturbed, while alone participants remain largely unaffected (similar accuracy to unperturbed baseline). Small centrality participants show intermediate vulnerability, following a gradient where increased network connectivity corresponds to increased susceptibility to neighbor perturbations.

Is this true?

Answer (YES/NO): NO